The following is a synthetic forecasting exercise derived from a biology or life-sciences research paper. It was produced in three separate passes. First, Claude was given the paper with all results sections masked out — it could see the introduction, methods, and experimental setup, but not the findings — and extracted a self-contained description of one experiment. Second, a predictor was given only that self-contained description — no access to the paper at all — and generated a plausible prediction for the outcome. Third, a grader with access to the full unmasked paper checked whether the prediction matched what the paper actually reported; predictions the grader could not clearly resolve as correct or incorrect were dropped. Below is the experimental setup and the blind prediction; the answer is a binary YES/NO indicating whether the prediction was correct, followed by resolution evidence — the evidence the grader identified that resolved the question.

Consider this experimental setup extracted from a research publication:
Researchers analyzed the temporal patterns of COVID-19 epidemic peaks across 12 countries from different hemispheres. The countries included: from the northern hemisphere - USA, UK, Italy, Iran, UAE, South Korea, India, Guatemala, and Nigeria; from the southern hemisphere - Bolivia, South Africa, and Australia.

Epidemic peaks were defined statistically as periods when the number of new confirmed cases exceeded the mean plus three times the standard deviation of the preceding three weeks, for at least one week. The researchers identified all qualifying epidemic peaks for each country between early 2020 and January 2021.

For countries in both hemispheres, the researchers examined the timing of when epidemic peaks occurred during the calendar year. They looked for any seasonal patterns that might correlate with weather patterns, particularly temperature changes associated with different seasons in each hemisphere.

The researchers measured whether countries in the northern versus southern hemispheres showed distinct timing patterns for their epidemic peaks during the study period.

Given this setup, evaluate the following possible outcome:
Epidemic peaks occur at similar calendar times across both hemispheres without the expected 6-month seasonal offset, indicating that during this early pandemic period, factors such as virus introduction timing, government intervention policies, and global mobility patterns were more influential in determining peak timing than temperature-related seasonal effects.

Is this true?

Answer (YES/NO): NO